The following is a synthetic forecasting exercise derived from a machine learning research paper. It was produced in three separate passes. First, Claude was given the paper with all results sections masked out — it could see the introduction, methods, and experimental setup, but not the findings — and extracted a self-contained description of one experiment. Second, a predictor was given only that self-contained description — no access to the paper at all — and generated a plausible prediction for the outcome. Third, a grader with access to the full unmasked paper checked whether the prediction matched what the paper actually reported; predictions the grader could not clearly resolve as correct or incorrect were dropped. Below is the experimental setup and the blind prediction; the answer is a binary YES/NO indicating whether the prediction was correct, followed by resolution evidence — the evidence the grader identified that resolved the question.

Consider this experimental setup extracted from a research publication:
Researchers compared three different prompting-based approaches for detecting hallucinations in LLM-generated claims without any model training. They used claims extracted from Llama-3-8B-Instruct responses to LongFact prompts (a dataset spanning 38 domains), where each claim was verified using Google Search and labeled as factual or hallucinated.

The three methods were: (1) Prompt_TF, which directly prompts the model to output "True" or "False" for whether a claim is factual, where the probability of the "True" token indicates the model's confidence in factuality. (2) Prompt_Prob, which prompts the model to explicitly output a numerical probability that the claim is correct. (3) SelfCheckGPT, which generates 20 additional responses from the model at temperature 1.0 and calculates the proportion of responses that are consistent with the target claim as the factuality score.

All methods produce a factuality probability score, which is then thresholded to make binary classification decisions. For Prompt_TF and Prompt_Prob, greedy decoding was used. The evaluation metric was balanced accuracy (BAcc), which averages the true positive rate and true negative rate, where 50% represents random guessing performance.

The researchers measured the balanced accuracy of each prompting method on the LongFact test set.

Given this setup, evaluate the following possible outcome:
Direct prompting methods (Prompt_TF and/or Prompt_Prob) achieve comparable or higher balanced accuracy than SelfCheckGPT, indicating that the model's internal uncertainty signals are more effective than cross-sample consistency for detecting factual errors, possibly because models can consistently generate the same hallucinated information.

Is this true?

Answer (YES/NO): YES